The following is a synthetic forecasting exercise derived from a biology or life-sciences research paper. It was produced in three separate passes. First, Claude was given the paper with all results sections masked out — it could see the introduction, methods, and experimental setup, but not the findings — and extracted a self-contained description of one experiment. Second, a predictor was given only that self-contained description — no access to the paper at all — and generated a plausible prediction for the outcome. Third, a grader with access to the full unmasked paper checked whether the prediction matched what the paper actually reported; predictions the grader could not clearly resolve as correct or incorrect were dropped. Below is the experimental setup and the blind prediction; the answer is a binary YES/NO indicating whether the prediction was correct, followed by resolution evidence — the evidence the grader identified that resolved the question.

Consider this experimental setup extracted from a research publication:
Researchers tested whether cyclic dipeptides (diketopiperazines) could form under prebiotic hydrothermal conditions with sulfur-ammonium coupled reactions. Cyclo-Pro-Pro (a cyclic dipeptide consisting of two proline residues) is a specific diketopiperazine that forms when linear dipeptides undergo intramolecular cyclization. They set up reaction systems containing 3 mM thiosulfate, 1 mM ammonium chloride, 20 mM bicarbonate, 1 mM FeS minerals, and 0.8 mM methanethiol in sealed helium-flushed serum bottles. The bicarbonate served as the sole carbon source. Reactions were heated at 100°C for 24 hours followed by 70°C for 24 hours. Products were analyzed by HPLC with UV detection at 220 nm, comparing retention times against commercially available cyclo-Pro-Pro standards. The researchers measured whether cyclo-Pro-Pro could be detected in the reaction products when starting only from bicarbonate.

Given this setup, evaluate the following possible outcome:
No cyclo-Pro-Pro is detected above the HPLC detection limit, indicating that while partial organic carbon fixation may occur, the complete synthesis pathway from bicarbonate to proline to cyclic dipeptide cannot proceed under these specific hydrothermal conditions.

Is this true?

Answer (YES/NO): NO